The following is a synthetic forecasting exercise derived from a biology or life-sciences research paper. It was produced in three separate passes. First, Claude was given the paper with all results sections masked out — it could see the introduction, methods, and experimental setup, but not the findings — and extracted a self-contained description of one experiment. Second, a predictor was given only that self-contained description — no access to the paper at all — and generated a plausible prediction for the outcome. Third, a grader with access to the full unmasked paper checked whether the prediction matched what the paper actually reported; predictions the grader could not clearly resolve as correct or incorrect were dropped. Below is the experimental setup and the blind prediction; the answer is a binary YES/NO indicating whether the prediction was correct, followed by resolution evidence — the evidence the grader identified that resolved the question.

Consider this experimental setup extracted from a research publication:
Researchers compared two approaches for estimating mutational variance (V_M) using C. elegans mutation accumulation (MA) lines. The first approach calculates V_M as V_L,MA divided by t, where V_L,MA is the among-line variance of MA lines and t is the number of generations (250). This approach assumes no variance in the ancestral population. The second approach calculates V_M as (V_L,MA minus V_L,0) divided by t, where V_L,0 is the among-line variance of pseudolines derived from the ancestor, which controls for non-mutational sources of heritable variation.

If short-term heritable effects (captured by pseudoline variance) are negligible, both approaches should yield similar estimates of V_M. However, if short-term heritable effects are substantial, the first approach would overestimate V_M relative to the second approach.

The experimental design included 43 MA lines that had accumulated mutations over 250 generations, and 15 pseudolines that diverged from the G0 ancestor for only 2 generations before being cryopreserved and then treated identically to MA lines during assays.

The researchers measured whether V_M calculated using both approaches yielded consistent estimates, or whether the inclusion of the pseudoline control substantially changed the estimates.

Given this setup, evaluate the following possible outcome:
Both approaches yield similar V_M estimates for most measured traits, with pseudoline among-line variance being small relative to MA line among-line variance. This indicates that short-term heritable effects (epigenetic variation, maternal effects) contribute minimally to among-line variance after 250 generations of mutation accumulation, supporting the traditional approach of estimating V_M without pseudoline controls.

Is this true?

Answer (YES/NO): NO